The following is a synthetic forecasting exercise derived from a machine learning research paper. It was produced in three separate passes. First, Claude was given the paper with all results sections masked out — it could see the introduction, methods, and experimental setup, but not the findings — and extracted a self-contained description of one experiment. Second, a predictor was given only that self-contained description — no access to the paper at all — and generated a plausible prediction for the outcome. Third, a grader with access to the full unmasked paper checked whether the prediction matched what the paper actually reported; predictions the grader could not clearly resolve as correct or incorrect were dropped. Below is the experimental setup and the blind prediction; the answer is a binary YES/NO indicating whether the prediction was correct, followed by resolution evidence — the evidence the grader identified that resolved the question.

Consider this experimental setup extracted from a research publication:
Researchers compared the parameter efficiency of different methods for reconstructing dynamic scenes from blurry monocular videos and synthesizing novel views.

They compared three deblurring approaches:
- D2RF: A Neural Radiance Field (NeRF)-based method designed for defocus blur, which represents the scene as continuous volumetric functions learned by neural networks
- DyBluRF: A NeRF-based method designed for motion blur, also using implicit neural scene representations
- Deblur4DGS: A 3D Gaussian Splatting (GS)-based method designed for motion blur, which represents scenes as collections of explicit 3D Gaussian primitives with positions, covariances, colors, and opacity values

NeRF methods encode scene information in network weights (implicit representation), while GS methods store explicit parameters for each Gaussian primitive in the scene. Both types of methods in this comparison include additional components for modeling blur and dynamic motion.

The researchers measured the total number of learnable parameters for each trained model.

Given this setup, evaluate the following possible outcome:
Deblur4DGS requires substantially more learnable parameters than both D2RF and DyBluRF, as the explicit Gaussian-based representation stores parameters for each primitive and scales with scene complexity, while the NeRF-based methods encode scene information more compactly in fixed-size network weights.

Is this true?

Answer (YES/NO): YES